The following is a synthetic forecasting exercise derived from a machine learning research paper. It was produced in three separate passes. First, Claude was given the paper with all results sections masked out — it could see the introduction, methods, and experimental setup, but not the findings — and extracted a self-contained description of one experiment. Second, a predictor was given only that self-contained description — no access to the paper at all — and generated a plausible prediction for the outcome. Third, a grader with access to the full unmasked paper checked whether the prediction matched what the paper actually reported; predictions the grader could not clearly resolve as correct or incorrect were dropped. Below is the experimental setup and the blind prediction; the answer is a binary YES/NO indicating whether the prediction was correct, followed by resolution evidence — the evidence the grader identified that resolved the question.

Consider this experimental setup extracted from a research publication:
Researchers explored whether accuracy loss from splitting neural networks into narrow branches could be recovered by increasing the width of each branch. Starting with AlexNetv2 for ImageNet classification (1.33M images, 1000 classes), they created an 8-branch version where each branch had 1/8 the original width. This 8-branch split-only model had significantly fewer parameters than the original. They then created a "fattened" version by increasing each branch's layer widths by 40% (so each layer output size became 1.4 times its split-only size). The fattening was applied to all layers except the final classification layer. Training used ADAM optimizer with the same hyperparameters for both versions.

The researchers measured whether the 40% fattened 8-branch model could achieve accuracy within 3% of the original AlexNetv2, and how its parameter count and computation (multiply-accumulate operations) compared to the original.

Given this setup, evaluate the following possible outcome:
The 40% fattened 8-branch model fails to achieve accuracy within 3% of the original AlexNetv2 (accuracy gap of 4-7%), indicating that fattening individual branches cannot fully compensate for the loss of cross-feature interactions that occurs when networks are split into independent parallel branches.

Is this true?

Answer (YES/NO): NO